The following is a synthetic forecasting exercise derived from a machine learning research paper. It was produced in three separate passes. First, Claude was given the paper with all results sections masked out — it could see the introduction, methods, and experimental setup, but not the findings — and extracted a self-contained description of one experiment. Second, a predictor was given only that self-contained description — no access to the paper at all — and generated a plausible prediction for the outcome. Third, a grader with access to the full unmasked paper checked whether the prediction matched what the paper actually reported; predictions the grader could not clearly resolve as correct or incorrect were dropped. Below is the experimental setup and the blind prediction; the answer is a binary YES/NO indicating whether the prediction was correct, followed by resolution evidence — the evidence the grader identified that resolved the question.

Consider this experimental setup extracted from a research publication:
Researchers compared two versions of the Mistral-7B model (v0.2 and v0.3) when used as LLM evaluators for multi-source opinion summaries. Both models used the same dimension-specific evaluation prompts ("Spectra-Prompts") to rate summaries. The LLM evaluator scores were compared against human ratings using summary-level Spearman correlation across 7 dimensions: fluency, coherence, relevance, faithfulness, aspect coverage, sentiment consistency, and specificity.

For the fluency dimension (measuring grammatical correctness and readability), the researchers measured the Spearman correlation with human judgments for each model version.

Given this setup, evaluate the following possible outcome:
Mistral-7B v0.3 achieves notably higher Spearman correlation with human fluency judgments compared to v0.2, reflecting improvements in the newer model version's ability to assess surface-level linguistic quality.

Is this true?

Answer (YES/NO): NO